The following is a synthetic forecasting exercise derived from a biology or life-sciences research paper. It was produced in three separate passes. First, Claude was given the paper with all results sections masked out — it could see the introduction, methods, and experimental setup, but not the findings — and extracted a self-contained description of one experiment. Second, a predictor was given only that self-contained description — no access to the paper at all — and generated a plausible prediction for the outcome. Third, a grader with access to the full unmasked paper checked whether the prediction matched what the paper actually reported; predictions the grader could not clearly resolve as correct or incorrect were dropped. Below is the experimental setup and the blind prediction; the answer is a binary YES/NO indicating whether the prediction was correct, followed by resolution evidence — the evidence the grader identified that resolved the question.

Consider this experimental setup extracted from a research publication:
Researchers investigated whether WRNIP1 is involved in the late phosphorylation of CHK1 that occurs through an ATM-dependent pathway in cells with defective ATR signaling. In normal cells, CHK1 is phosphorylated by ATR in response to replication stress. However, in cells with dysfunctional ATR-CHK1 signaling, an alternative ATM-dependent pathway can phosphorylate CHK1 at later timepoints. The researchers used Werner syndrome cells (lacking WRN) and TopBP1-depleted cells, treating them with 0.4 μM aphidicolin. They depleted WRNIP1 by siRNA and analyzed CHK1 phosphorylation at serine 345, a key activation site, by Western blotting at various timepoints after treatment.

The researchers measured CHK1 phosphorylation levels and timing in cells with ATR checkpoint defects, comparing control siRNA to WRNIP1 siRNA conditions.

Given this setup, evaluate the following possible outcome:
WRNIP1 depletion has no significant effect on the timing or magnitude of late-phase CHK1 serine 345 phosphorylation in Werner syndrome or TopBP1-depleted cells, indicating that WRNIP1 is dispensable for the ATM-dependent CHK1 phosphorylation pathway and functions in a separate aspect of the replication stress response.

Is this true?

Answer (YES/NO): NO